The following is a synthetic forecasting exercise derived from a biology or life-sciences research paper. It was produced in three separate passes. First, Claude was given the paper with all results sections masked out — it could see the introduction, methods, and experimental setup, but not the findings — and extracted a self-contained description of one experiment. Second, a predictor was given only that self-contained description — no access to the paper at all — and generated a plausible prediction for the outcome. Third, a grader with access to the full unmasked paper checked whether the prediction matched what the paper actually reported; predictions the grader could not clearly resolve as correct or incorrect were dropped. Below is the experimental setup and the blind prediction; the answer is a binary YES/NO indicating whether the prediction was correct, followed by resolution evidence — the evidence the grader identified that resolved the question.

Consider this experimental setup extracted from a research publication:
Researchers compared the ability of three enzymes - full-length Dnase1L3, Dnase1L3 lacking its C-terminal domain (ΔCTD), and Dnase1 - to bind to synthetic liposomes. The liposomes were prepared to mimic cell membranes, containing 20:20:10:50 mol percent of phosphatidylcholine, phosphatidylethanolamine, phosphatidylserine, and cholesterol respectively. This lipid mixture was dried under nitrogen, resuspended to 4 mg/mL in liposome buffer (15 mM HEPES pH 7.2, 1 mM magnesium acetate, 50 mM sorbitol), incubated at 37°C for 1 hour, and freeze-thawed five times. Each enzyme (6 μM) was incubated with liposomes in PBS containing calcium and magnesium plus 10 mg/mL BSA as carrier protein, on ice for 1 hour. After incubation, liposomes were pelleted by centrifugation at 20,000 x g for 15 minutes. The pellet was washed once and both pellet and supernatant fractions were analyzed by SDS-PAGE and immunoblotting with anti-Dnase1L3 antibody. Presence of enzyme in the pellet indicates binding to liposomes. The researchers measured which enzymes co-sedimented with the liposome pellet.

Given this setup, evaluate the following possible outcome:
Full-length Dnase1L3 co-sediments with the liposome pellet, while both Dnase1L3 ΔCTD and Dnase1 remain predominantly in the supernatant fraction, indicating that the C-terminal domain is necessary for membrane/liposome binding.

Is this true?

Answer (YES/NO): NO